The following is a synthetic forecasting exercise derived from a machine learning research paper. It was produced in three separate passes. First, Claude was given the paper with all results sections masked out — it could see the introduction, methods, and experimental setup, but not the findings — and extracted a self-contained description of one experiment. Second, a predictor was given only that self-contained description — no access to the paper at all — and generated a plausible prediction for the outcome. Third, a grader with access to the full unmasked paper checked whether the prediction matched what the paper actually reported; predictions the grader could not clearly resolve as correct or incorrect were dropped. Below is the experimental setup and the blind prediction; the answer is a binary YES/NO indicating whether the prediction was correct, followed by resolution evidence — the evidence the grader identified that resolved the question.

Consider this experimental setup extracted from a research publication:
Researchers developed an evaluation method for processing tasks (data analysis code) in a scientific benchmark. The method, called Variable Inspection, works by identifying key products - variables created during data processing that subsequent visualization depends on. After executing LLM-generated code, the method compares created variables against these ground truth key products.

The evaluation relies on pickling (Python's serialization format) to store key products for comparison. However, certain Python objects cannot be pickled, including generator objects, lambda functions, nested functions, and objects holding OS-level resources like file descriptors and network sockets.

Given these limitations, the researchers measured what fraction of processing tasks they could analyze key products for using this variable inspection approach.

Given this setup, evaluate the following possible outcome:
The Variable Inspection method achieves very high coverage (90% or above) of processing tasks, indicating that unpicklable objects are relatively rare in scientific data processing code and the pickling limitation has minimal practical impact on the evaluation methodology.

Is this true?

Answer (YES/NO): NO